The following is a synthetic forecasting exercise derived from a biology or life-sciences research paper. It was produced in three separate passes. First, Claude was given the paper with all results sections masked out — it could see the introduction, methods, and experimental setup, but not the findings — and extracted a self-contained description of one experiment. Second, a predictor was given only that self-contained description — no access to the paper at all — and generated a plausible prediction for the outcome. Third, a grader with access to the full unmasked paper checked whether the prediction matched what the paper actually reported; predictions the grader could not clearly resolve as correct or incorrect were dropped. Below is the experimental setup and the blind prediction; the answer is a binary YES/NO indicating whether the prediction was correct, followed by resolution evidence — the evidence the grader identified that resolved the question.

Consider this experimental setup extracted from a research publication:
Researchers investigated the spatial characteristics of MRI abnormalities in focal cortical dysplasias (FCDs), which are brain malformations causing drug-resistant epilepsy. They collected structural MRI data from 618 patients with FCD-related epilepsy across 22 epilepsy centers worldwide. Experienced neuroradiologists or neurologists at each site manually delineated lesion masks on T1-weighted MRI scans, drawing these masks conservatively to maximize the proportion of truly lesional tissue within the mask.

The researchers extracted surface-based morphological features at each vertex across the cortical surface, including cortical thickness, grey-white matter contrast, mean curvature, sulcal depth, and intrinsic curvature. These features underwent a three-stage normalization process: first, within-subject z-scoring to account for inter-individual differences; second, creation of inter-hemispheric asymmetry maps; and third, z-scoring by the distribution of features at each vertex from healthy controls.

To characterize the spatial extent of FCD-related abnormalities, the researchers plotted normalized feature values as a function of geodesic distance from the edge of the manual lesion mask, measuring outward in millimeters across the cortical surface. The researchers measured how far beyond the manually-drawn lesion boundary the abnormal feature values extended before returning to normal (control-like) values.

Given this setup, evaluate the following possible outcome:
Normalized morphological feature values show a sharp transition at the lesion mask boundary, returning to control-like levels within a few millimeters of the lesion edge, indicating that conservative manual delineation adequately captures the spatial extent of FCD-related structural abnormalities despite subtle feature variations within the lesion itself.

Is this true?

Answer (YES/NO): NO